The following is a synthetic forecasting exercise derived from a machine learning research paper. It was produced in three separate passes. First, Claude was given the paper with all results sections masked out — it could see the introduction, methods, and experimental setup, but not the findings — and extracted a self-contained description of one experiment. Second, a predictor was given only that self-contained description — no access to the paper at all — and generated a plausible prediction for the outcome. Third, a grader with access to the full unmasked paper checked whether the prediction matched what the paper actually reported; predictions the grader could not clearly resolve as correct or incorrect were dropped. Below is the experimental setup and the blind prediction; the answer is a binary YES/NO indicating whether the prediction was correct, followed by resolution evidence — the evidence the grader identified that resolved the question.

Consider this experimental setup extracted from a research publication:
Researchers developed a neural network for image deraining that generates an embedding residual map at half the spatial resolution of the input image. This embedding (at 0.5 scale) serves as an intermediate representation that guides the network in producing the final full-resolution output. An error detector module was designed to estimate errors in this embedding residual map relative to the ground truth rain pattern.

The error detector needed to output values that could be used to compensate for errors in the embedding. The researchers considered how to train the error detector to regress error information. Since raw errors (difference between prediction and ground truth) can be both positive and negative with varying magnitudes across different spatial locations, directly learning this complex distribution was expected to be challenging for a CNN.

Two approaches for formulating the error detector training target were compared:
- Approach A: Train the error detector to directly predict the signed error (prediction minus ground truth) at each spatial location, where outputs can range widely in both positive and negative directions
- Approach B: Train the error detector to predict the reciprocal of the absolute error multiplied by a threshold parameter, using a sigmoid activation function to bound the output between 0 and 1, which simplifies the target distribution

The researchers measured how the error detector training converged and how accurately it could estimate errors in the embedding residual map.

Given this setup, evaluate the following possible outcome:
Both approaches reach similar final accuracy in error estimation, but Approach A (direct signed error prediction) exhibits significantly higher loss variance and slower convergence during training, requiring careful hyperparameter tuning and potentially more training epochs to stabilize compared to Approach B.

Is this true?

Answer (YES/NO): NO